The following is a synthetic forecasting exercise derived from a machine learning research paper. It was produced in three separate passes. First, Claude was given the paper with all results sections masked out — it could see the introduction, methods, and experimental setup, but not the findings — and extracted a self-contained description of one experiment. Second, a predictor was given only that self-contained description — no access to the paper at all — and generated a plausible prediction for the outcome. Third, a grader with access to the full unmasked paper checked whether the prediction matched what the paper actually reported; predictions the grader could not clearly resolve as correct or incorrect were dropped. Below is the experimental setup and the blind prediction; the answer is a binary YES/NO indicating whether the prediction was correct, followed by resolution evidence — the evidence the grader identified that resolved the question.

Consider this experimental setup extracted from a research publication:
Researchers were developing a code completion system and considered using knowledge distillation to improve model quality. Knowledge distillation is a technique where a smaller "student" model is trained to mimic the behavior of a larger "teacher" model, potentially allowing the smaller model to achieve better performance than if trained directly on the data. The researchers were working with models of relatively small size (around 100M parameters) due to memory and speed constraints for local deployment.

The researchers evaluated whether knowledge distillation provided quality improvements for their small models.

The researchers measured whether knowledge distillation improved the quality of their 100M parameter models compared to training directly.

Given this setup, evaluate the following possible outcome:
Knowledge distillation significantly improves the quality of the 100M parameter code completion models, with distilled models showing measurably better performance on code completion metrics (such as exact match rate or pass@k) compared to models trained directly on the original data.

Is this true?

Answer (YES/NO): NO